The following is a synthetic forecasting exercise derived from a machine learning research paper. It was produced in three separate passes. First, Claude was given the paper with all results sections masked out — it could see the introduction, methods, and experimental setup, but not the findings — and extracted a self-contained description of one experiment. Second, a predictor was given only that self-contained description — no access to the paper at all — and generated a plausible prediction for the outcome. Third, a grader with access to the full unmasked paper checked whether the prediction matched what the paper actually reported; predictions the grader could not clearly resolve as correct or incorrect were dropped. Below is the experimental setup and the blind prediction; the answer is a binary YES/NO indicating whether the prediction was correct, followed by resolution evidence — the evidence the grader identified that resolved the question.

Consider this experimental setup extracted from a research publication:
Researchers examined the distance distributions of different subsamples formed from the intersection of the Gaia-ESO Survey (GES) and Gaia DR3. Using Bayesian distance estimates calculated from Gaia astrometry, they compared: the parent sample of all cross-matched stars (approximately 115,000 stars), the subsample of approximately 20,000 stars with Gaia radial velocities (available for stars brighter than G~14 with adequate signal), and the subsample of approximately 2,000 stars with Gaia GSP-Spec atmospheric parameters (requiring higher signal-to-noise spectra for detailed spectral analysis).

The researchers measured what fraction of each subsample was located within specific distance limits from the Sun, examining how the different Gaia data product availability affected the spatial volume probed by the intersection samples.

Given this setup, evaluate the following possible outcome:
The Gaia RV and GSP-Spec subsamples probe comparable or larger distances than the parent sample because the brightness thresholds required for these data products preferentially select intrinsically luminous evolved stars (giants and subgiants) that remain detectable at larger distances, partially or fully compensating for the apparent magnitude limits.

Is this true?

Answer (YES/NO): NO